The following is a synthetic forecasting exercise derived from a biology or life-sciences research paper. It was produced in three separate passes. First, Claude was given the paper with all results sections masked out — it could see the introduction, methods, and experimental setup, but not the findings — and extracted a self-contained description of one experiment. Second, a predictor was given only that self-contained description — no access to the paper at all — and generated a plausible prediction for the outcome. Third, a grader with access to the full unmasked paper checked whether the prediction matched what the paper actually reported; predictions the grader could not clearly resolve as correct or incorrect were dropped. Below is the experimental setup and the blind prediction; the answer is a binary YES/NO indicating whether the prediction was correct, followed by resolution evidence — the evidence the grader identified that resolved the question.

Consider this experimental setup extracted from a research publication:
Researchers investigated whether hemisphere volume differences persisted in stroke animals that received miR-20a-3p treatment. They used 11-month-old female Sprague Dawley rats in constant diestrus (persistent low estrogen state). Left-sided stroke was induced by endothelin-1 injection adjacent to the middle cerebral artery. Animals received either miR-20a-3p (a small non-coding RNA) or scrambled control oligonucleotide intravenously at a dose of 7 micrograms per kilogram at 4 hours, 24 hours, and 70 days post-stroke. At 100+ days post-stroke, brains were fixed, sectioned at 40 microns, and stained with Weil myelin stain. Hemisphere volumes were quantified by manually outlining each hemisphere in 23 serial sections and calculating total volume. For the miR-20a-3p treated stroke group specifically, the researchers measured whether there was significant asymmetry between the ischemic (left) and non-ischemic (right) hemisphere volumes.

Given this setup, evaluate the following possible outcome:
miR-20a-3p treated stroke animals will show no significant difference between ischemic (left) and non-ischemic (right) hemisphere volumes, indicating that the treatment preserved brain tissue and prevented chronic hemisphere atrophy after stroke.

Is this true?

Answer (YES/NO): NO